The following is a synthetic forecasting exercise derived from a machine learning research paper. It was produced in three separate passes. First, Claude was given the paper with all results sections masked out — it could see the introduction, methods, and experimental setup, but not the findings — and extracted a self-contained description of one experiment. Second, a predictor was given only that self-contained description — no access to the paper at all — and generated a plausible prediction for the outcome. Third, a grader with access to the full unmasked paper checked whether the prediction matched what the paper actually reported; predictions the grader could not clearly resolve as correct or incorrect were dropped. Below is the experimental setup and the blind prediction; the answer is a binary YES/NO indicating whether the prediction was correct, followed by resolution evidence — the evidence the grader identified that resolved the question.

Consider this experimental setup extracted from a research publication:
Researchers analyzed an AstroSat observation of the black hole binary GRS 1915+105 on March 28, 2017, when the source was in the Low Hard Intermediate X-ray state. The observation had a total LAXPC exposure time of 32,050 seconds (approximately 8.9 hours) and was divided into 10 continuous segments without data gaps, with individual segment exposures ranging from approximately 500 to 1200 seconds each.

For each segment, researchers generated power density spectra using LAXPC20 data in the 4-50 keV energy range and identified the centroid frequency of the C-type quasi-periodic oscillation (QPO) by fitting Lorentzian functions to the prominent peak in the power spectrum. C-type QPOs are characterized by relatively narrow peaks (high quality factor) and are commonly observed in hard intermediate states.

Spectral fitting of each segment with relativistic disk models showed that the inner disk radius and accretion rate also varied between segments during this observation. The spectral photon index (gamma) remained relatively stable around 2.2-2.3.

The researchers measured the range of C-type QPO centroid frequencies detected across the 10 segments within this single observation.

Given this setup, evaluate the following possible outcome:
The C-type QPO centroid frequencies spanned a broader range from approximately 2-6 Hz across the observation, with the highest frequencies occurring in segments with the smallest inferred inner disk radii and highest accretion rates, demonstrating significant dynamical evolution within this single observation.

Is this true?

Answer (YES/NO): NO